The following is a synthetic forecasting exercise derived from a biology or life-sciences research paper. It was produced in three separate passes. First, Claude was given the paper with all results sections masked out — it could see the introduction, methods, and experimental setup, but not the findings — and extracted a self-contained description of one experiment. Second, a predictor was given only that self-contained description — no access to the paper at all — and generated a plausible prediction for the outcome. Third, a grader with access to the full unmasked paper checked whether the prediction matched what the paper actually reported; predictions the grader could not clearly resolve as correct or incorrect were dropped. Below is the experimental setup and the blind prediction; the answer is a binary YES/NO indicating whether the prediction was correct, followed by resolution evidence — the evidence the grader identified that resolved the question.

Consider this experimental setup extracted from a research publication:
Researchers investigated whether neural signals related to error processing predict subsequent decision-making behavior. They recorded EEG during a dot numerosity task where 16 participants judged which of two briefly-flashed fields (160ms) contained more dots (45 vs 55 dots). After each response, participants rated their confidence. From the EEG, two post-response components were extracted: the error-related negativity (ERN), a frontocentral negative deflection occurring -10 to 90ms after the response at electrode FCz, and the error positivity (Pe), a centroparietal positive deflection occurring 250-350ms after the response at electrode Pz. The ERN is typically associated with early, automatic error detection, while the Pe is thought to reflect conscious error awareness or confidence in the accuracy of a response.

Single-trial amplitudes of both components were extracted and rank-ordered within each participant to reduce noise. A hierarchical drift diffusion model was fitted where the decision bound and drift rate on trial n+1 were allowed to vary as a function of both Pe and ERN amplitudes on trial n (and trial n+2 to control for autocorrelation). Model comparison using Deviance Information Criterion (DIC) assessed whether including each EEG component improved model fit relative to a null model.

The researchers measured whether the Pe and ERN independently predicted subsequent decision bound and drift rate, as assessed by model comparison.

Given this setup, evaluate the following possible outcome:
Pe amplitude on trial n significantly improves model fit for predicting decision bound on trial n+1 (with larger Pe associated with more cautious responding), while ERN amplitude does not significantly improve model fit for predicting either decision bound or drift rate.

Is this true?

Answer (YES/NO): YES